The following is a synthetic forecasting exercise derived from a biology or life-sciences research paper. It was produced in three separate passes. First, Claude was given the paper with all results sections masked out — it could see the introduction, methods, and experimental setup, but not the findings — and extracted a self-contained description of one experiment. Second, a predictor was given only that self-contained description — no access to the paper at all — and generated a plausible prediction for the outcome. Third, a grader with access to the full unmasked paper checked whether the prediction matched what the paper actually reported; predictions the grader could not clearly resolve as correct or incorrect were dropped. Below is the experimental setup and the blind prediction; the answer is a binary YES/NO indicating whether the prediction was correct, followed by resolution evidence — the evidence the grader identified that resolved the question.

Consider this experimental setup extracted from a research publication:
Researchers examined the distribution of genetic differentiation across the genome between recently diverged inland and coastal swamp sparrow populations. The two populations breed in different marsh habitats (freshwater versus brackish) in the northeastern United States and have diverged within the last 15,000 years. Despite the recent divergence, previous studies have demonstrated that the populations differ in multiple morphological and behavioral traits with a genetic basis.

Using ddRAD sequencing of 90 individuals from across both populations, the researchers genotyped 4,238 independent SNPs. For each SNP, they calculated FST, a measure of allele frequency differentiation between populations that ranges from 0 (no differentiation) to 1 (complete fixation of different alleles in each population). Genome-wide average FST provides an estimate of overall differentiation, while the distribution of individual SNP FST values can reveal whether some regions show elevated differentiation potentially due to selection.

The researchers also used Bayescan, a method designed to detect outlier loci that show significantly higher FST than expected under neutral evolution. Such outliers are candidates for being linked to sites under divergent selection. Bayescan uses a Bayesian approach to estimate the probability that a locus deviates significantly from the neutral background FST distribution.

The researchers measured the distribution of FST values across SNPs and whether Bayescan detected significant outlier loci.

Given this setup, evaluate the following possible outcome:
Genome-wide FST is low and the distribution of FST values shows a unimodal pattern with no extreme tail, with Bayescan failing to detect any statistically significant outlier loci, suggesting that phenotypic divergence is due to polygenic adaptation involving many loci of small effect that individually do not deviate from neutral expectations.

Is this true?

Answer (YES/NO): NO